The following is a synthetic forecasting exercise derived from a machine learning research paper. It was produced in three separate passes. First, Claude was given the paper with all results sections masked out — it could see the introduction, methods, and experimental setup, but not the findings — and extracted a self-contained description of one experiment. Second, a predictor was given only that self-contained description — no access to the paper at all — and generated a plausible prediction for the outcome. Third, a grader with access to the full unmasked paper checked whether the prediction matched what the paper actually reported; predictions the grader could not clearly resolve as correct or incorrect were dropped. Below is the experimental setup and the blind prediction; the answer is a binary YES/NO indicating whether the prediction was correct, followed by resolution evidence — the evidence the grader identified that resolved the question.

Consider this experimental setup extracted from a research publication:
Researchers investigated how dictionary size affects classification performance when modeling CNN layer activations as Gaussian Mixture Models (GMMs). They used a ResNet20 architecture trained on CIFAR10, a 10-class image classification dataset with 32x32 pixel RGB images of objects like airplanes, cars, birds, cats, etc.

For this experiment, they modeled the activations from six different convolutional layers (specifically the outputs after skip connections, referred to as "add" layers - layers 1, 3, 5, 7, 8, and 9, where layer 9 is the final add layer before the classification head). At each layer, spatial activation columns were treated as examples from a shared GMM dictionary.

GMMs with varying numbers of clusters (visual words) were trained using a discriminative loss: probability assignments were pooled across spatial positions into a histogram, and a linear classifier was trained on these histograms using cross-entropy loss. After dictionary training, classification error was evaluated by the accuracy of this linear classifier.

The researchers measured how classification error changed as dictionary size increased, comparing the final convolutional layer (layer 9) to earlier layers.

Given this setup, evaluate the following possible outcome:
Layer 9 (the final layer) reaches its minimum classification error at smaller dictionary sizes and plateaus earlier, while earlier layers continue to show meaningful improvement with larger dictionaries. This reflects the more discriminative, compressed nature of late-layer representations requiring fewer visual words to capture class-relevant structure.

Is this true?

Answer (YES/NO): YES